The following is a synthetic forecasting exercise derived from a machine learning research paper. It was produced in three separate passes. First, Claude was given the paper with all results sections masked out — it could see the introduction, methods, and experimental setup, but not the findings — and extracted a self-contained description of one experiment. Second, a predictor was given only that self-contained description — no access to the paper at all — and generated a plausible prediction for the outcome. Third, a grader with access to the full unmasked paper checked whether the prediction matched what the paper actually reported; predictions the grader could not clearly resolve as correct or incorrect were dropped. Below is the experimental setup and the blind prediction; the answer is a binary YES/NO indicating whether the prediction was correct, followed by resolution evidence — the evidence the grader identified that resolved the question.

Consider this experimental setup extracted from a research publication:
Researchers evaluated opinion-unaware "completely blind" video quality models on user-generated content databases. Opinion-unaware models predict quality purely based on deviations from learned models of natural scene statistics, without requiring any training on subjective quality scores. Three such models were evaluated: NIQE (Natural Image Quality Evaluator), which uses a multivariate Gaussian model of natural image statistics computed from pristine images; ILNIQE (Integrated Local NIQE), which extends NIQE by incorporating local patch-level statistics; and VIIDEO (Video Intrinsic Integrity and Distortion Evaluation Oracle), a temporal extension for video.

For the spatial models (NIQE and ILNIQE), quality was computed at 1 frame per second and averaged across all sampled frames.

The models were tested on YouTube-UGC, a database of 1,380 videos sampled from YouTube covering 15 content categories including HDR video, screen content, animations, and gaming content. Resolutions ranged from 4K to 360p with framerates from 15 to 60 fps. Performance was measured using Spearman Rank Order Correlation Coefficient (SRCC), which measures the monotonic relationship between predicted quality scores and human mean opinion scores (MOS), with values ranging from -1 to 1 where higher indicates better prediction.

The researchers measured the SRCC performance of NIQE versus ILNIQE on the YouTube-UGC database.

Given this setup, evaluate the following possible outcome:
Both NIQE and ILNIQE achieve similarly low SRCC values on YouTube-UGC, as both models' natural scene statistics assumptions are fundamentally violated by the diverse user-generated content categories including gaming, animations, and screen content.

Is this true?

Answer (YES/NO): NO